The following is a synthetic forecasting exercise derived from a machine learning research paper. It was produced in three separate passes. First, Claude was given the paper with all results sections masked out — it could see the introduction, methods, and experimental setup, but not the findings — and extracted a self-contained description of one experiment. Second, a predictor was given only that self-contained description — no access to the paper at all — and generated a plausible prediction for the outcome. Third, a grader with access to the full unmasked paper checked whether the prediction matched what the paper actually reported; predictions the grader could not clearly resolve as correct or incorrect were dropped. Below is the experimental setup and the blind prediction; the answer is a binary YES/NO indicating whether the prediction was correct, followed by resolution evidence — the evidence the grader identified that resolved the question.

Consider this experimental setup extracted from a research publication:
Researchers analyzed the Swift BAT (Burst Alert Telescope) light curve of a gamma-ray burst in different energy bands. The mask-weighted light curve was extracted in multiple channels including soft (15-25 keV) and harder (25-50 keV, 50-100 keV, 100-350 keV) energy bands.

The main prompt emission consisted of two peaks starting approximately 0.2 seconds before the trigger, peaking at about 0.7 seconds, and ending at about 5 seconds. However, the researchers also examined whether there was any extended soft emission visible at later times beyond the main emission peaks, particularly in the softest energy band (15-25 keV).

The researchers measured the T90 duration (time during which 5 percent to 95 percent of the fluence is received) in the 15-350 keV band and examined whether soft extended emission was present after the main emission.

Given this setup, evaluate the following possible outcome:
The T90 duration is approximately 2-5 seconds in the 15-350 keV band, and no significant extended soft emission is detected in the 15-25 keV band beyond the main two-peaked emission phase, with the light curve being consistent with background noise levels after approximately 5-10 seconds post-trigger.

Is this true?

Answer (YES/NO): NO